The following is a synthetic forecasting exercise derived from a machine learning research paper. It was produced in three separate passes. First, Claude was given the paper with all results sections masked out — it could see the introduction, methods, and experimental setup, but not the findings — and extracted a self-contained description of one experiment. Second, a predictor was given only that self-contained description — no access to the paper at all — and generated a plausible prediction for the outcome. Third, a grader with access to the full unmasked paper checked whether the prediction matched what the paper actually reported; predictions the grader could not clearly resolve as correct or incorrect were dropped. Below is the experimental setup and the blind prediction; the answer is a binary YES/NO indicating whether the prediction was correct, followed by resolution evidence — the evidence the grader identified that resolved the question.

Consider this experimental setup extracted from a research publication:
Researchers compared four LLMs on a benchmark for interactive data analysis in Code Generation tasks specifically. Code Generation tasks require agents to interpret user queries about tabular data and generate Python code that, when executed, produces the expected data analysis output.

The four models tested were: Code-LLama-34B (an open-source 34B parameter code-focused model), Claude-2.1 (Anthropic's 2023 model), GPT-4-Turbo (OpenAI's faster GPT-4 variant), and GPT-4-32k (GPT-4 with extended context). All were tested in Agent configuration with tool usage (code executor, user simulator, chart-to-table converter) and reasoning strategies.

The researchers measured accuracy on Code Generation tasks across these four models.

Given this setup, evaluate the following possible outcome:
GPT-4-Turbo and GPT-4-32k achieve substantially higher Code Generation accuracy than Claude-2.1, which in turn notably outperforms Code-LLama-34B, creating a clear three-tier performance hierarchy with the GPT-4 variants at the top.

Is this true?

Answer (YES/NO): NO